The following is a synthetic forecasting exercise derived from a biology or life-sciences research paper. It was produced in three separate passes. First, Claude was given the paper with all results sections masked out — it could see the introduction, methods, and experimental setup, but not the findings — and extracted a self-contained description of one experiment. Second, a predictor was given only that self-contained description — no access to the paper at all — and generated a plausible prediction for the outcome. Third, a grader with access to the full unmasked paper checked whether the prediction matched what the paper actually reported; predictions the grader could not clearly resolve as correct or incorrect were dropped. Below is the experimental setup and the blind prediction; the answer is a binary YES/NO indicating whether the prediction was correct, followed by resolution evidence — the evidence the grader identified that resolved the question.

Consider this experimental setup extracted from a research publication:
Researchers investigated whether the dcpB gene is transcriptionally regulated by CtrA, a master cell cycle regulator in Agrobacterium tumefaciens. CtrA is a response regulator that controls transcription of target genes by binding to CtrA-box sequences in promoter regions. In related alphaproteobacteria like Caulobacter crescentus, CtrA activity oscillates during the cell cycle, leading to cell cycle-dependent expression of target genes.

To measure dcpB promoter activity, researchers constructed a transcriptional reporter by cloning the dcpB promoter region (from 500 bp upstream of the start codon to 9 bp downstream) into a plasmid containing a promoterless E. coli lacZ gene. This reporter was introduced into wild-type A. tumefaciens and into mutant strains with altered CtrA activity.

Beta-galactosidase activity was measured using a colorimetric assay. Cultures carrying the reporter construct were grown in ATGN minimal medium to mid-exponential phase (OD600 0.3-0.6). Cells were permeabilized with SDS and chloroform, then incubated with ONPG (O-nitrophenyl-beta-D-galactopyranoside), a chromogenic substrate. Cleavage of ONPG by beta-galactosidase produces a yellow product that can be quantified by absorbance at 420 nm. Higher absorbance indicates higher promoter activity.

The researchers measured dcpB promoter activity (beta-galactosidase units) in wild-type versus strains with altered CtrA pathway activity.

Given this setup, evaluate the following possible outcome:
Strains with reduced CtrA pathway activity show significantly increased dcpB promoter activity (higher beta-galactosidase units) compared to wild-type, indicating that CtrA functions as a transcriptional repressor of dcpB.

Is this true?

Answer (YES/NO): NO